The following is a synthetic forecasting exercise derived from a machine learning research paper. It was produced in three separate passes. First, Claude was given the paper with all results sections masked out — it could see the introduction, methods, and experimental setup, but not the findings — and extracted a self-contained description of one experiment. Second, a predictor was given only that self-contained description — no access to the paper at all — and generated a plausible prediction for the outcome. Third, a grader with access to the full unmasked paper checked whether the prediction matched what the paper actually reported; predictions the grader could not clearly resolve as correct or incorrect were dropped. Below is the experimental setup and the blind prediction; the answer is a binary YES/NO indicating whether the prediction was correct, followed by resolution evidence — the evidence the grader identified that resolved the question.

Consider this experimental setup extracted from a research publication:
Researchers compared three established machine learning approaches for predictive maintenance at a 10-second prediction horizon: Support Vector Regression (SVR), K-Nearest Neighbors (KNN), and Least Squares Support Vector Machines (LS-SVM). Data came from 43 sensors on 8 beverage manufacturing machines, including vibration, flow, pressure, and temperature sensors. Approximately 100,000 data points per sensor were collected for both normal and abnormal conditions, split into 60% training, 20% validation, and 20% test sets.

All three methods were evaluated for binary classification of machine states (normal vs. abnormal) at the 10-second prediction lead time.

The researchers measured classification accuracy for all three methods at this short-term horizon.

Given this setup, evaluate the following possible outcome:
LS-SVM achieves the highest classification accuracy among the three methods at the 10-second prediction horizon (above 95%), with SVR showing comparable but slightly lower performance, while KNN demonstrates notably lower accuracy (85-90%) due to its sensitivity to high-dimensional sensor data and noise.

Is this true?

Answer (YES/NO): NO